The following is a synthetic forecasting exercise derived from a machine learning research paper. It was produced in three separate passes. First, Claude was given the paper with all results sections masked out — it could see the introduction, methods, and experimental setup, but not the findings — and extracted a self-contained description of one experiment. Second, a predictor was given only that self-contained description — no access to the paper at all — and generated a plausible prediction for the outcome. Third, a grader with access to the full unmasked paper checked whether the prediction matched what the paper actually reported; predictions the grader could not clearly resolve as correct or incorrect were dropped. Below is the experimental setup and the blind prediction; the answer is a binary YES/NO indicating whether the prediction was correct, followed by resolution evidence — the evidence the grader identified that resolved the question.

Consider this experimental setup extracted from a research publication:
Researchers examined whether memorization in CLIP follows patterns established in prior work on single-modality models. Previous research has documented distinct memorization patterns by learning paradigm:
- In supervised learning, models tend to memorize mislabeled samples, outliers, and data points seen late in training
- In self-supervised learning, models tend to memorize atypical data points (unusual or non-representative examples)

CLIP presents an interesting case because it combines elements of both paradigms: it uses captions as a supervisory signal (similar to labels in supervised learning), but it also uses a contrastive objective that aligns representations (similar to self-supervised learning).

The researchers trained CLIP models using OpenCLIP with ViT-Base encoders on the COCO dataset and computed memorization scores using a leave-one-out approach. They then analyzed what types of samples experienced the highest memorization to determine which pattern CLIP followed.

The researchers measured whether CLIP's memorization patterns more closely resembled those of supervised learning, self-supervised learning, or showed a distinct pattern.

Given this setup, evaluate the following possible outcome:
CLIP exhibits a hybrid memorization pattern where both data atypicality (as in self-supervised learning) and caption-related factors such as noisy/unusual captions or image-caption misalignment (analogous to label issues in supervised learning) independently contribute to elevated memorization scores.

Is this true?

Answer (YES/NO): YES